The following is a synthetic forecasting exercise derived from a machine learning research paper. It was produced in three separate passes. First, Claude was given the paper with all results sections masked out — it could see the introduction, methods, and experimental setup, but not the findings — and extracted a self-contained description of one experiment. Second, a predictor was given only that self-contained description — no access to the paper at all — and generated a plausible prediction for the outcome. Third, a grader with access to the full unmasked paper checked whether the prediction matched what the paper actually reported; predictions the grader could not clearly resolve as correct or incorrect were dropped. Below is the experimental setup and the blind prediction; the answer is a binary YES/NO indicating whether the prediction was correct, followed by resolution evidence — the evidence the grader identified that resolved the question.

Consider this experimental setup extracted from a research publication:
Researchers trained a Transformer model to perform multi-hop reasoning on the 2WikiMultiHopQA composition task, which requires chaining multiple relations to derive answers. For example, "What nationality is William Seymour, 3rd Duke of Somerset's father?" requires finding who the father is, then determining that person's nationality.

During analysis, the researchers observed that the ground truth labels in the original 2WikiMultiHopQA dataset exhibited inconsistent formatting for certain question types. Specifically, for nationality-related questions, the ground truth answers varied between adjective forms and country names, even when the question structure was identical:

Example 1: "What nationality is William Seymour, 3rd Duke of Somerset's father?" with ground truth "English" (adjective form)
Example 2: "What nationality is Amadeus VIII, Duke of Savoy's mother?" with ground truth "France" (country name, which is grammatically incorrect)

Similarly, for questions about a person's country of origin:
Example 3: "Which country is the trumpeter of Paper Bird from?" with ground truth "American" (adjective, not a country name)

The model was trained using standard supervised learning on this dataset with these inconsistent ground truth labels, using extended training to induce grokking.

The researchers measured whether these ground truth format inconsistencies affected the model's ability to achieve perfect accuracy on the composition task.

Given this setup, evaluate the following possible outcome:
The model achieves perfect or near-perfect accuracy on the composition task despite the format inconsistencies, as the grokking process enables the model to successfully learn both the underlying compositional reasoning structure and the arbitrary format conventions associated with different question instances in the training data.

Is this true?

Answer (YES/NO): NO